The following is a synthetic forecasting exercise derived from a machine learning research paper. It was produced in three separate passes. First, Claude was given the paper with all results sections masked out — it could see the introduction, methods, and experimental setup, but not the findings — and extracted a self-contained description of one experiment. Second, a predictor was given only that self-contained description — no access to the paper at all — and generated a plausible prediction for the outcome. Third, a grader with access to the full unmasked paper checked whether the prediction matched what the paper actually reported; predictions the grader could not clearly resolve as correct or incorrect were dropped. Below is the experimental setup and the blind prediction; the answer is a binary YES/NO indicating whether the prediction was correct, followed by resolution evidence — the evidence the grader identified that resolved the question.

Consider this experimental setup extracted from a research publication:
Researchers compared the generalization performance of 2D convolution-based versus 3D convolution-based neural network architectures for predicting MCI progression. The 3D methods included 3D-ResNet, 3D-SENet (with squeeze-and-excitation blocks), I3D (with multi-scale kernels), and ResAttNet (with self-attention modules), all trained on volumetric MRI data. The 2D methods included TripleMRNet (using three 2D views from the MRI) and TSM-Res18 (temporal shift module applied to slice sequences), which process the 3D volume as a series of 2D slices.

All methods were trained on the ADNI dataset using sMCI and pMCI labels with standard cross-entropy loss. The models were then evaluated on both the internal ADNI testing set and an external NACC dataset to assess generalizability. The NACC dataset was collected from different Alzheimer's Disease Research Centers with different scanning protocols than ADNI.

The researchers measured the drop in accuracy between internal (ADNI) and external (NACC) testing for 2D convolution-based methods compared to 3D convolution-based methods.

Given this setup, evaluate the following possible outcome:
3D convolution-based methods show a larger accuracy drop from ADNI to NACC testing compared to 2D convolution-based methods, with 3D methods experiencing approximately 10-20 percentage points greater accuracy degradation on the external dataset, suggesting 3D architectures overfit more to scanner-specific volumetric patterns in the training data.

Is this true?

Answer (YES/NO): NO